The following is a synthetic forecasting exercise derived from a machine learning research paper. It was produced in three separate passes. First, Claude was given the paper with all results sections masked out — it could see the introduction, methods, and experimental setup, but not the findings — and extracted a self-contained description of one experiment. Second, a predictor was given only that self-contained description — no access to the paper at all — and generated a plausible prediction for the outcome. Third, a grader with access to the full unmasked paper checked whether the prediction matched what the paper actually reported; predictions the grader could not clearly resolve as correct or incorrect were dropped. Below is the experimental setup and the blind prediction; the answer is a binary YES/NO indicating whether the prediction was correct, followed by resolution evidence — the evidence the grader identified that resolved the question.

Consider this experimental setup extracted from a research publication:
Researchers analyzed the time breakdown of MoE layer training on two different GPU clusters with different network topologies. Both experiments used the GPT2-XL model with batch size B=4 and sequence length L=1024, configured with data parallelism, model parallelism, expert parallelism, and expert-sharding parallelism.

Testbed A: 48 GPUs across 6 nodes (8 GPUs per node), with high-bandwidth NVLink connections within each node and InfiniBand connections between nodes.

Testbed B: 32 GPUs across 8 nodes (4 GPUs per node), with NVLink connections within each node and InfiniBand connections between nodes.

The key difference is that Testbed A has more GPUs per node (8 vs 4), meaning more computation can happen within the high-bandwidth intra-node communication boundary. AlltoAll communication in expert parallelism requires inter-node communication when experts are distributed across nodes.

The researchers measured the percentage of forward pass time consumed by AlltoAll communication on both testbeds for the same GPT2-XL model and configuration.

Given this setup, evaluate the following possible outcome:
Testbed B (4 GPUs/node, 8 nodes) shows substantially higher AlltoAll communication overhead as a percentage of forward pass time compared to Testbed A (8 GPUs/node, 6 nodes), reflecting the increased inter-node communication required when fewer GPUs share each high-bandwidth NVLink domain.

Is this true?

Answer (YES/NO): NO